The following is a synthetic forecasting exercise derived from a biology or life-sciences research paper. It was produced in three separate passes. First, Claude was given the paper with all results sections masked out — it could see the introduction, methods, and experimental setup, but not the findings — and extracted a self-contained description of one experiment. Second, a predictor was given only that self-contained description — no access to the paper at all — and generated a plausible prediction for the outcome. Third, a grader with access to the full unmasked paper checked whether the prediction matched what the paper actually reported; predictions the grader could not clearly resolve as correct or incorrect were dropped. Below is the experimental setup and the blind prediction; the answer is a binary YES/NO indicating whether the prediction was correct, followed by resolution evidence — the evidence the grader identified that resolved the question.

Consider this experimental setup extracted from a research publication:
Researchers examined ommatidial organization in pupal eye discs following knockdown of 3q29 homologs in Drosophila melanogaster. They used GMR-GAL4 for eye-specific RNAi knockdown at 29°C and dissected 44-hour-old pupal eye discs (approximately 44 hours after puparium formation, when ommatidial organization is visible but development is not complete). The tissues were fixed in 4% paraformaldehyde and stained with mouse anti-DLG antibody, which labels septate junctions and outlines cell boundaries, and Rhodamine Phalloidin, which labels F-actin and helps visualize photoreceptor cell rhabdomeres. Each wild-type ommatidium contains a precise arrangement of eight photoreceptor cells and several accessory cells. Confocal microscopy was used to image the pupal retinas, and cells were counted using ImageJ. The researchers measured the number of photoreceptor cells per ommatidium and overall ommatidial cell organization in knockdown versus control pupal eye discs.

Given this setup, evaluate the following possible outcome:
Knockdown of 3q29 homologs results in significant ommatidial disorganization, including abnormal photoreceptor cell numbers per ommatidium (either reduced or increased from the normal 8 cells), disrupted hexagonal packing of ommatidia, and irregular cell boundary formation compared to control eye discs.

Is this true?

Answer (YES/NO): YES